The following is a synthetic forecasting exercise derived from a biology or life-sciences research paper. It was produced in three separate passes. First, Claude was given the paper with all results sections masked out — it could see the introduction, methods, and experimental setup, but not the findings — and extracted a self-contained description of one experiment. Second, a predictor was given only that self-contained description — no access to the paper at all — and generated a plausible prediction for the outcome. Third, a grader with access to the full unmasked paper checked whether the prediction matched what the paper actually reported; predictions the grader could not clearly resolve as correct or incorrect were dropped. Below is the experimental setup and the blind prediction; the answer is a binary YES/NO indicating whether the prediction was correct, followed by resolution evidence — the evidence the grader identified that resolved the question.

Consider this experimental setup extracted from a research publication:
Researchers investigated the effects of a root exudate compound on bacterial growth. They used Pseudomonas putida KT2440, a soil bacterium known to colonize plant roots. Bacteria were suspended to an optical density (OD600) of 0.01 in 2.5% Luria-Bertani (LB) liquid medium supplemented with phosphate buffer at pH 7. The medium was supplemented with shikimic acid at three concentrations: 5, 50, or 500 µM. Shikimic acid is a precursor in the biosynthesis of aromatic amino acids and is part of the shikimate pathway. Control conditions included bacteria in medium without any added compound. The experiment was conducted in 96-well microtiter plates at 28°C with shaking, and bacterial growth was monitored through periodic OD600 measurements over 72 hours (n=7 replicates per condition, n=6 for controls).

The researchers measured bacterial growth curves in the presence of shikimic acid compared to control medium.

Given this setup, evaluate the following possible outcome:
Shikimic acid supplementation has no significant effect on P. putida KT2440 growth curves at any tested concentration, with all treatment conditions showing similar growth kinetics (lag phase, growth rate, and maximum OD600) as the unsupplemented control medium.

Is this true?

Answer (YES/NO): NO